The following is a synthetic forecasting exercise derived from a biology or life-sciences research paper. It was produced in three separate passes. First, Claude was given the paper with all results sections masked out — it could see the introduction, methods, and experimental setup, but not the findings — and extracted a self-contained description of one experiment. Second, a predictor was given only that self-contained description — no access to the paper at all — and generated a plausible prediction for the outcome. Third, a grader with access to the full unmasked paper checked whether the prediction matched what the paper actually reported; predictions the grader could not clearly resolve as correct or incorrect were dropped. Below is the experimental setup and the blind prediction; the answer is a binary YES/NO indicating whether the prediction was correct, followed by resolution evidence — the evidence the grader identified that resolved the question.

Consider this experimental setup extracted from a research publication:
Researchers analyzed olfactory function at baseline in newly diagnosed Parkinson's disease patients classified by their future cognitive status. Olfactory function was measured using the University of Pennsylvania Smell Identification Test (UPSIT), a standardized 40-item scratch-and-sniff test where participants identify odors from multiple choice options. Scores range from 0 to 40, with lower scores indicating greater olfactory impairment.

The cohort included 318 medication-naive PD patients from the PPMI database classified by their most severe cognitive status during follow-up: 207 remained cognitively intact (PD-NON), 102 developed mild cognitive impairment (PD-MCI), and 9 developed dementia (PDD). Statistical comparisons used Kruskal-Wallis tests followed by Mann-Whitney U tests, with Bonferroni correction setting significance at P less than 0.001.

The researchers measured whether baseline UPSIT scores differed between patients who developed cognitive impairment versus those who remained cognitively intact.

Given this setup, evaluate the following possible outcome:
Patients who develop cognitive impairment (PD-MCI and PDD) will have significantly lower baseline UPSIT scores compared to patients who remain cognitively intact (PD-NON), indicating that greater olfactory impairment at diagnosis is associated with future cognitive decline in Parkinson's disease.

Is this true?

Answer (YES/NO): YES